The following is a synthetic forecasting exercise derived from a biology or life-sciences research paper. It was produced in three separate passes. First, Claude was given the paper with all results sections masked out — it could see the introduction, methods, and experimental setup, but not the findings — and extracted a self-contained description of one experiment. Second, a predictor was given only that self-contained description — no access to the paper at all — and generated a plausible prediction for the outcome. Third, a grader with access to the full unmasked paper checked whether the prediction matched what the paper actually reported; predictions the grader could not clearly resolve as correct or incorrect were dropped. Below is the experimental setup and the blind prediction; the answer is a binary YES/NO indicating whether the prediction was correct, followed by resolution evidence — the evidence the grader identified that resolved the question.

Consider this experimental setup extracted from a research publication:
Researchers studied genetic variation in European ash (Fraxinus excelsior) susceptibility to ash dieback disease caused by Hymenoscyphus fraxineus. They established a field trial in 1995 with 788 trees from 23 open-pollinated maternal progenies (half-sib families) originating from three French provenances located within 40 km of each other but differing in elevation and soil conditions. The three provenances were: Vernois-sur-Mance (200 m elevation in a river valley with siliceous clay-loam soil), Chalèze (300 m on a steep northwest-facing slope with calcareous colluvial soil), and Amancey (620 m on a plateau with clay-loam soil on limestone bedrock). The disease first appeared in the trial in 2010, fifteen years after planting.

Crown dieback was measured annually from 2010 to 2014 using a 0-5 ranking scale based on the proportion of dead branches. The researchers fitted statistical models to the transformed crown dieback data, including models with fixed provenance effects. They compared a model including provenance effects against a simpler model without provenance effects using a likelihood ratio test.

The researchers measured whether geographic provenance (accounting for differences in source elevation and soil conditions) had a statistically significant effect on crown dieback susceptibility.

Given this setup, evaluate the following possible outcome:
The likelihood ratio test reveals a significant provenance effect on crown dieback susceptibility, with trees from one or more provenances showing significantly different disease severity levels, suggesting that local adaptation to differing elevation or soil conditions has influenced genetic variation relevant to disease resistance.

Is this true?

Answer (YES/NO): NO